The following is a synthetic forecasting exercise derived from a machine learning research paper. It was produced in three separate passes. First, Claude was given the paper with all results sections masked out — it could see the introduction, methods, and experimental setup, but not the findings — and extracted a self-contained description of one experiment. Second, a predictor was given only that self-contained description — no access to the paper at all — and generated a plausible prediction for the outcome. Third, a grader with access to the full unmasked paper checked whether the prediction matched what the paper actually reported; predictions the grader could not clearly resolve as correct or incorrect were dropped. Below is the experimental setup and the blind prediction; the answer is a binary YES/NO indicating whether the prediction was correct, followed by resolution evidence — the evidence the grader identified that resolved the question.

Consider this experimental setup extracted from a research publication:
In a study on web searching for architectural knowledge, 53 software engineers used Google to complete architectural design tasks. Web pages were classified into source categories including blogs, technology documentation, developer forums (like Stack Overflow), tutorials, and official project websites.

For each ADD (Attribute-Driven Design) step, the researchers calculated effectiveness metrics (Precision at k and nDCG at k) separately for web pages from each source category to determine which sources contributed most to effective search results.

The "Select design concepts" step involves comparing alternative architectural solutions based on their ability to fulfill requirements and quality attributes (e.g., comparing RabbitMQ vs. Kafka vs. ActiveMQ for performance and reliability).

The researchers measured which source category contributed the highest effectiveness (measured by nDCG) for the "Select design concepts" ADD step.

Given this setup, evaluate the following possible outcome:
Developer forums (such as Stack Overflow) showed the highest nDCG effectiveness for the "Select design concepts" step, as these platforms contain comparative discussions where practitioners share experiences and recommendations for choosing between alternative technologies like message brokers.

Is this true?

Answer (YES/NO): NO